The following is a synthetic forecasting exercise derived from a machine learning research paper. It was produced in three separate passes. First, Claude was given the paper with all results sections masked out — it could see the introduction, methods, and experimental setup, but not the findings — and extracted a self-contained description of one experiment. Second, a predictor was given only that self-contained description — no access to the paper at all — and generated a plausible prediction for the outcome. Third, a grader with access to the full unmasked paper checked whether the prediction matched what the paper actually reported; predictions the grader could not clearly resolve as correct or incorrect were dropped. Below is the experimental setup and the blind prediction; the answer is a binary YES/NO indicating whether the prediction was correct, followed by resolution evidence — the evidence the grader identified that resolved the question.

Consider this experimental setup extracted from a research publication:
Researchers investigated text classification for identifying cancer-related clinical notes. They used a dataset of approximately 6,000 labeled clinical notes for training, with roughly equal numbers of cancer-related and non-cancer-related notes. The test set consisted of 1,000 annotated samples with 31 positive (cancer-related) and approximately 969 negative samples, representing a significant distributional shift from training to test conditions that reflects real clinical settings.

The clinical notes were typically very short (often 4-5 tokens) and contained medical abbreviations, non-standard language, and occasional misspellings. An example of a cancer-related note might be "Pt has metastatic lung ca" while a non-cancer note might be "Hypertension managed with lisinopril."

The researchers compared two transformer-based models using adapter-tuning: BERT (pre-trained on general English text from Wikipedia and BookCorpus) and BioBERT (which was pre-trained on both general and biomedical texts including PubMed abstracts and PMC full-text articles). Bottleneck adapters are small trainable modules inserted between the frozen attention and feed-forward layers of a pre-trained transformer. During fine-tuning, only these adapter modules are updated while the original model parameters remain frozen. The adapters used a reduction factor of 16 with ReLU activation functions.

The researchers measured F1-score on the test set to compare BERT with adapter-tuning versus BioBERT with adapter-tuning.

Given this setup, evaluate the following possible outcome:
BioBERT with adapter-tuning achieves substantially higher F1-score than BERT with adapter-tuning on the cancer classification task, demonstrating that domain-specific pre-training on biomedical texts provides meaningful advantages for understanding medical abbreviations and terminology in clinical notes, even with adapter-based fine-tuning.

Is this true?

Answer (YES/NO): NO